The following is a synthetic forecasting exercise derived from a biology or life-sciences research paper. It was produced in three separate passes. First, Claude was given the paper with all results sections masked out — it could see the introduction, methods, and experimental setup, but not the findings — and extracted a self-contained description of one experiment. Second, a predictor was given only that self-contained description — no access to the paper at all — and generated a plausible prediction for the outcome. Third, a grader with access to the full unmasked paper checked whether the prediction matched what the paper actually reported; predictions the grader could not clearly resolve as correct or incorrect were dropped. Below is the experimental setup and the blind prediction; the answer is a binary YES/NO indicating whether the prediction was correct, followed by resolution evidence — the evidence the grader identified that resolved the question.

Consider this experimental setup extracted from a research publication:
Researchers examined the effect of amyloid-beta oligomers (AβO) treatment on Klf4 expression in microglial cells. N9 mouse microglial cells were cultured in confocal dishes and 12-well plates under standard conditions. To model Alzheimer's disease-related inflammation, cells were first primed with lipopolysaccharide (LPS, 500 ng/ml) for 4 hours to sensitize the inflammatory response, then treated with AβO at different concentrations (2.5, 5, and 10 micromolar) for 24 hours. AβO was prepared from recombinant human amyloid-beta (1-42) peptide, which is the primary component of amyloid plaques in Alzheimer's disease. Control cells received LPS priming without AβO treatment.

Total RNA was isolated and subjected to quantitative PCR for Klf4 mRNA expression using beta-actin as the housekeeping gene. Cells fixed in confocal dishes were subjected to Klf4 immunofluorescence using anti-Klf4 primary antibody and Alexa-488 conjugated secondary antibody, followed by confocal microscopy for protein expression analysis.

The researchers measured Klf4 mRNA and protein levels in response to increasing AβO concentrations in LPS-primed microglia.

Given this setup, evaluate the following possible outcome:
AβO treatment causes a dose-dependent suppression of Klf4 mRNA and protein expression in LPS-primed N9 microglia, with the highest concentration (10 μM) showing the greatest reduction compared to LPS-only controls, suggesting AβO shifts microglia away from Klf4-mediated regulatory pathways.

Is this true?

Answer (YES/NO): NO